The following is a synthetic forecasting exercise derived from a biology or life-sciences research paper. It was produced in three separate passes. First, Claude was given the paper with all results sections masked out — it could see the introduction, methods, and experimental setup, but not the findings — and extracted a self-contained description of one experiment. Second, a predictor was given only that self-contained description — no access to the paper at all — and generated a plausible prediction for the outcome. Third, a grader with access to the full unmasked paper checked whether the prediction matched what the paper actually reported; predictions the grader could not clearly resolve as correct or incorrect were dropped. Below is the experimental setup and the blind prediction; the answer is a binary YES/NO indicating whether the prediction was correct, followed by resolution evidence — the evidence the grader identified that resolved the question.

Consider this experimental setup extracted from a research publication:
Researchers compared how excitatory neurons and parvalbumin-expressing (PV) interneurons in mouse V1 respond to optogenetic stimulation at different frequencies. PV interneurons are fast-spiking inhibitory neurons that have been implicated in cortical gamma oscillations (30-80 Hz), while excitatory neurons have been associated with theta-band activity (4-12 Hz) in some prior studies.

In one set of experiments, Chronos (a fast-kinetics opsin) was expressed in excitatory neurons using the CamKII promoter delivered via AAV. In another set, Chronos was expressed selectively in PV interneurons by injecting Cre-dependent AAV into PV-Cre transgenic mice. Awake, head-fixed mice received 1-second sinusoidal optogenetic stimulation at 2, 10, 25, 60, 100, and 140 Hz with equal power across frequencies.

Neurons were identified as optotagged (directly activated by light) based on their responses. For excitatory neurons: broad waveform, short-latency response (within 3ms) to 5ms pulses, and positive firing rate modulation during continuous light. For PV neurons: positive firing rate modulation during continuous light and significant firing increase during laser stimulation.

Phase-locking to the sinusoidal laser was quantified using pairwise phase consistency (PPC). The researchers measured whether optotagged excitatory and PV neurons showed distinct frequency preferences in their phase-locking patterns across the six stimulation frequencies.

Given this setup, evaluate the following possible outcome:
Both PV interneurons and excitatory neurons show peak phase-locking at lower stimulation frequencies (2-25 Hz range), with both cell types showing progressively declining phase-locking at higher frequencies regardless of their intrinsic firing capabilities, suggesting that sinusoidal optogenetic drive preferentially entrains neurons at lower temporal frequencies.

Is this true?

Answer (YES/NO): NO